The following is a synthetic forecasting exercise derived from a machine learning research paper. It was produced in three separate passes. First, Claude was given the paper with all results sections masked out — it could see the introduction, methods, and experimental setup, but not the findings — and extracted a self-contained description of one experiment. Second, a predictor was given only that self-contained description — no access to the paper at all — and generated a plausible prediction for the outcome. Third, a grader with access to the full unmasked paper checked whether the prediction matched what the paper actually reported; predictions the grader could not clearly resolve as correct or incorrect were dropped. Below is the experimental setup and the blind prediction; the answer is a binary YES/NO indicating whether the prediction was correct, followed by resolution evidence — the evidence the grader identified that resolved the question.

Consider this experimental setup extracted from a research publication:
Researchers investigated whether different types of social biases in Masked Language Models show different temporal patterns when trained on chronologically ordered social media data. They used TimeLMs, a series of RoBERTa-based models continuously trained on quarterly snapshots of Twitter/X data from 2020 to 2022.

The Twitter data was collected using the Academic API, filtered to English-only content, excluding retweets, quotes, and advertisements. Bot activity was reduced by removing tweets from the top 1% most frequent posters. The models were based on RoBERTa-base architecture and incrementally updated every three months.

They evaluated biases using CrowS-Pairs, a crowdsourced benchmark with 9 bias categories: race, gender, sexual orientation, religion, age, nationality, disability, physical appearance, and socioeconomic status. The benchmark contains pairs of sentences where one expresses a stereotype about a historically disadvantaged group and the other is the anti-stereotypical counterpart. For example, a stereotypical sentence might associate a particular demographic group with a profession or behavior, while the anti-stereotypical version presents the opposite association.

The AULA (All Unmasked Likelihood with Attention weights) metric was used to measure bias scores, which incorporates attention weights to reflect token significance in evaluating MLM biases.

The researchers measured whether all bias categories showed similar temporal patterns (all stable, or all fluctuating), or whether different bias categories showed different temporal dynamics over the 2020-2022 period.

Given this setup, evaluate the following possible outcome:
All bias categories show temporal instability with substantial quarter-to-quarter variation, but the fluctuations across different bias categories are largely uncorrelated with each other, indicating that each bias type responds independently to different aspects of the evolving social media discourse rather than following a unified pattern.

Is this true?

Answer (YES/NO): NO